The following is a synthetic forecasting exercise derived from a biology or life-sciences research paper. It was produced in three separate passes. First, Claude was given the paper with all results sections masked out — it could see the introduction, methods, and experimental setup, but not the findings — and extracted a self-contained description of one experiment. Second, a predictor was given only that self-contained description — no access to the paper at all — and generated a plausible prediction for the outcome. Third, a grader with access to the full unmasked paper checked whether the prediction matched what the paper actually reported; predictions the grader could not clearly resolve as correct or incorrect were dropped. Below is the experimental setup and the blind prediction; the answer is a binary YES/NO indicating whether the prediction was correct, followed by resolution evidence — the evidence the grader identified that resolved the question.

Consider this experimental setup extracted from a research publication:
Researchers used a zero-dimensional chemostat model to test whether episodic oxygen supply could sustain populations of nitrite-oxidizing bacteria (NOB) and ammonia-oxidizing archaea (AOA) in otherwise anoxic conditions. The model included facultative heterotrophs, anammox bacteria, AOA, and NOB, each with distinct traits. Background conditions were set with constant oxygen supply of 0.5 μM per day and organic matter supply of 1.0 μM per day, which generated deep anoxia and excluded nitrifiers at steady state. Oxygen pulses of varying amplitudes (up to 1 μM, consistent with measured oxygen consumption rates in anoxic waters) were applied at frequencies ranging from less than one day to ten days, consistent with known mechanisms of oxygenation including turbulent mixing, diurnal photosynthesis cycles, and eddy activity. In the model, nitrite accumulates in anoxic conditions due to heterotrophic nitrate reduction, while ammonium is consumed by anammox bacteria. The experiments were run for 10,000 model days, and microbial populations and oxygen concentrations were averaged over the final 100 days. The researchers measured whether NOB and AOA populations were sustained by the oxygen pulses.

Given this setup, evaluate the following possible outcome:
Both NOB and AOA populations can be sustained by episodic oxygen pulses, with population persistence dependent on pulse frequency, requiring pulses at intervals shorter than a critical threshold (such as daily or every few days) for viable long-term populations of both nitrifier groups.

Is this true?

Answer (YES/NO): NO